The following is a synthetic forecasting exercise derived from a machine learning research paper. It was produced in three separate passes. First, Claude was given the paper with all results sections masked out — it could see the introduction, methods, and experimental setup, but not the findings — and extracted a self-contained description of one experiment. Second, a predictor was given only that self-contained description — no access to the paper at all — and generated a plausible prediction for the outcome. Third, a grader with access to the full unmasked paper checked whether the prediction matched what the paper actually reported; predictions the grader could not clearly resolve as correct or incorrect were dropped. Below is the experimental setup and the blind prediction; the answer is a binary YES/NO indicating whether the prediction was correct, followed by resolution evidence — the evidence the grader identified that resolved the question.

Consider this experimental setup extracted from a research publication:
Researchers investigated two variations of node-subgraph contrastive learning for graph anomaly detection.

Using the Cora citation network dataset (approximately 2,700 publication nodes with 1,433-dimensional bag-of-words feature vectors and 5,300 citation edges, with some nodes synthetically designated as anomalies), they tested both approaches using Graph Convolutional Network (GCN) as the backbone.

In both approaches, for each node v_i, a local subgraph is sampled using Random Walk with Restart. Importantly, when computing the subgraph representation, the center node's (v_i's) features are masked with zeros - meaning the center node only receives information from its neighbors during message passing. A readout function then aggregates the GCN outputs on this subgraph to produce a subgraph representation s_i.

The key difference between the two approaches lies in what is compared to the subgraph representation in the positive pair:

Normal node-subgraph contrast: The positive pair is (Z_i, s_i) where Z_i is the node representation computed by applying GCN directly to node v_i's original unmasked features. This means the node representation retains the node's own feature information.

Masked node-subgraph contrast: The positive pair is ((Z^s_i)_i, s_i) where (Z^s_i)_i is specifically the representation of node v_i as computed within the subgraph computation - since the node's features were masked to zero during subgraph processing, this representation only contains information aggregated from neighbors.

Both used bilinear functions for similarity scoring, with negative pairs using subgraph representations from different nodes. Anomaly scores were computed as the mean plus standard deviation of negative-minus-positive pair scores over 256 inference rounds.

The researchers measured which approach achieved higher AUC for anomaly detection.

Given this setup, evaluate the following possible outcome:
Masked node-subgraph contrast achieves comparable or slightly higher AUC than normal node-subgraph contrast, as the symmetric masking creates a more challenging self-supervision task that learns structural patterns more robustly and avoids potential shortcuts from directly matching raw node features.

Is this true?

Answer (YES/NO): NO